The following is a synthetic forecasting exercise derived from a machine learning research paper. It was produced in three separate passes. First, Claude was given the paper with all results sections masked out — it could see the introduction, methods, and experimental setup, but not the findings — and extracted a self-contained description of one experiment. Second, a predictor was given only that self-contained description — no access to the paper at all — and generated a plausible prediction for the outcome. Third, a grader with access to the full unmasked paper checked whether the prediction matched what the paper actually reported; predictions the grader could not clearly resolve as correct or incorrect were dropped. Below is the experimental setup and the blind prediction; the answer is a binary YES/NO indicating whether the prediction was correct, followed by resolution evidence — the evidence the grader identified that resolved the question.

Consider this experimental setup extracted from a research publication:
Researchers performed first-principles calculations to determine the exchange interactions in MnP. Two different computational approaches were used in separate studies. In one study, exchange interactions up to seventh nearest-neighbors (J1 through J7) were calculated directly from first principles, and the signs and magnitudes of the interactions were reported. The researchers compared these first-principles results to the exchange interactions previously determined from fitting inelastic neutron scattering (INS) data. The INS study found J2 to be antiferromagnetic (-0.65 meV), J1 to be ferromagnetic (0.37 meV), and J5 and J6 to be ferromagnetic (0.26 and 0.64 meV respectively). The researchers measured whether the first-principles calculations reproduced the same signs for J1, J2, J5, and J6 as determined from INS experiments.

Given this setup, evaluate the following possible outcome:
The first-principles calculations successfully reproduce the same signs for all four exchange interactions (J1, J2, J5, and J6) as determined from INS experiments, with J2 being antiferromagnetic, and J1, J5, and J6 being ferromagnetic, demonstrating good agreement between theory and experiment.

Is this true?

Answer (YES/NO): NO